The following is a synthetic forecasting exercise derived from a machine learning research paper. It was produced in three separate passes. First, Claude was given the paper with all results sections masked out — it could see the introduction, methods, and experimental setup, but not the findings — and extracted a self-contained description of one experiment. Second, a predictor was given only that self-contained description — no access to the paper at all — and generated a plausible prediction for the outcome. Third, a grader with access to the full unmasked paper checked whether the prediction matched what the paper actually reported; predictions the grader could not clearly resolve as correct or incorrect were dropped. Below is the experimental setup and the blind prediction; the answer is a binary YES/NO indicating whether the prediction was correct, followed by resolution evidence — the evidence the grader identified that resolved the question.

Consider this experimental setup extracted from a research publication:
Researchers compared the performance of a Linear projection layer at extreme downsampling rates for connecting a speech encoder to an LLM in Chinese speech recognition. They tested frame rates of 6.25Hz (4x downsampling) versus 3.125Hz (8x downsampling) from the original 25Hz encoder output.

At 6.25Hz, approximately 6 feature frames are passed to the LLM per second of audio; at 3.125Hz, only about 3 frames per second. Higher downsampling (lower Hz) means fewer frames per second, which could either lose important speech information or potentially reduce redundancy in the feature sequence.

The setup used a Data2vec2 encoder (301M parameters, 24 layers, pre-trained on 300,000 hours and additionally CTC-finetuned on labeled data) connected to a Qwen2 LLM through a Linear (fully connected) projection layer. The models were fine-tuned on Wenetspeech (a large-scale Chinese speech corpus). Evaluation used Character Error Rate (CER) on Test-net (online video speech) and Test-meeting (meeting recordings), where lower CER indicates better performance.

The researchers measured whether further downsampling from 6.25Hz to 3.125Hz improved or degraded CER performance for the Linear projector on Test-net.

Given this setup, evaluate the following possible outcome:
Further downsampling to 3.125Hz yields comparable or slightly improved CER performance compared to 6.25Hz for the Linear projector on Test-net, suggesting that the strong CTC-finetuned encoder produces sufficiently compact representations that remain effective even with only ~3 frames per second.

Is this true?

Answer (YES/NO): NO